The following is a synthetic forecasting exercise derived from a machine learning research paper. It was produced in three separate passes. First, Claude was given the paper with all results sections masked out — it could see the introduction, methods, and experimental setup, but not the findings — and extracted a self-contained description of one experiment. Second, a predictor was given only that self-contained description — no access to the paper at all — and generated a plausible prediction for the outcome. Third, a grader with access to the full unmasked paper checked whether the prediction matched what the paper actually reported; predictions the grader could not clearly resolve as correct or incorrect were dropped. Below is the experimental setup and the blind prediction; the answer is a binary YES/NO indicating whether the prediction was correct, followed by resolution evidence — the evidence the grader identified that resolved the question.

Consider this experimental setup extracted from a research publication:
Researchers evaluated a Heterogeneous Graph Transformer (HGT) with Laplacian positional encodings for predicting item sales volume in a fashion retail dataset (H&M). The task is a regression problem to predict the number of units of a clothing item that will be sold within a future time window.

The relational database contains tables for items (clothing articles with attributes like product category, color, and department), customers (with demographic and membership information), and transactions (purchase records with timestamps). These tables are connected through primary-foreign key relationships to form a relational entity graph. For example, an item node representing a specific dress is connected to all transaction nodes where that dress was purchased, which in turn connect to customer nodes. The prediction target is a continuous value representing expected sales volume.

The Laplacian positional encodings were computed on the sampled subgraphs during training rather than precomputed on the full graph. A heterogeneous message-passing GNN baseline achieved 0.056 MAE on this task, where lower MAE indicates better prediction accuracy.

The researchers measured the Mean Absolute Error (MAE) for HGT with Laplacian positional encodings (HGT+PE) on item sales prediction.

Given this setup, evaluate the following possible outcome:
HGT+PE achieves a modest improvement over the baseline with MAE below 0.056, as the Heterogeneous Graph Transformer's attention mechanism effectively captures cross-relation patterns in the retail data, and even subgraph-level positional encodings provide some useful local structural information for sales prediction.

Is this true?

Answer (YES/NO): NO